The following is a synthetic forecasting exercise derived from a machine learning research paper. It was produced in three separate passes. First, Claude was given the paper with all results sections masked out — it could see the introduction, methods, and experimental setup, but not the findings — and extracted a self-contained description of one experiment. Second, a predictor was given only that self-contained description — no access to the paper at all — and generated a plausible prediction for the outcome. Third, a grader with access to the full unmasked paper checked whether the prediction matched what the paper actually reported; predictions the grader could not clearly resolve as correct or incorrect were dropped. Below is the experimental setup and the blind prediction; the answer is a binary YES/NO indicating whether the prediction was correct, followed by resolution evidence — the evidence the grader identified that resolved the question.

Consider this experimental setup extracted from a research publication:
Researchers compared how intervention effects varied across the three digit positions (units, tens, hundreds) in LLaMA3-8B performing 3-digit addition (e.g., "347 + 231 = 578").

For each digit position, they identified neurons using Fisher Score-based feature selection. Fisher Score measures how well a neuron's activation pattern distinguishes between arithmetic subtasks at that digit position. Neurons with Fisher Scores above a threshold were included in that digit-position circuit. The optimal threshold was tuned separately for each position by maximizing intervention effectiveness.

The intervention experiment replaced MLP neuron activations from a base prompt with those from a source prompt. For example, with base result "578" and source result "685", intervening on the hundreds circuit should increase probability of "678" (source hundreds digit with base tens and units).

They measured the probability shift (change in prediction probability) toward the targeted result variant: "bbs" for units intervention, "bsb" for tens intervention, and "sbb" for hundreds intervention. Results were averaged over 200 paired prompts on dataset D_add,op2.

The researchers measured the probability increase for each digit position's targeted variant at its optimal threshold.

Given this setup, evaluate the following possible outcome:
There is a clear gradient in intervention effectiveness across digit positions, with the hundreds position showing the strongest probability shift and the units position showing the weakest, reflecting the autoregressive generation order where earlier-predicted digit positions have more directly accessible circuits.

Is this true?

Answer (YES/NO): NO